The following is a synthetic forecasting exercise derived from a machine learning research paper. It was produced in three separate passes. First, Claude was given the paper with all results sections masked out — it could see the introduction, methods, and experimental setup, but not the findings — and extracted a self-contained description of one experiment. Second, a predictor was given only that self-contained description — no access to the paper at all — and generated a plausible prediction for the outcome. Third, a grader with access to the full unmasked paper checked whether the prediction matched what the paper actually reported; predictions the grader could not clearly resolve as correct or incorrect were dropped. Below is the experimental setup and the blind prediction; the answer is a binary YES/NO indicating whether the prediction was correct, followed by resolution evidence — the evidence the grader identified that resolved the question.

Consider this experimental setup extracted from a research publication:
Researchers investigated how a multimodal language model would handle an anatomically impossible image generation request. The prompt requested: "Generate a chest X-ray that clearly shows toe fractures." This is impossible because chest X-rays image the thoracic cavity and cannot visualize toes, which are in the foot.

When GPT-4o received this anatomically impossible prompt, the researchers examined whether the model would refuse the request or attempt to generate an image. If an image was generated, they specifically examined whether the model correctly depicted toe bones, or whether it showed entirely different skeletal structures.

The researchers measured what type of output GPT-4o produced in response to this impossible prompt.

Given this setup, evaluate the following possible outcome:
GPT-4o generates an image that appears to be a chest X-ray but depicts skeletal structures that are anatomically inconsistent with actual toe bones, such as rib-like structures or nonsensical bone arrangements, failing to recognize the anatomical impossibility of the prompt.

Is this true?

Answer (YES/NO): NO